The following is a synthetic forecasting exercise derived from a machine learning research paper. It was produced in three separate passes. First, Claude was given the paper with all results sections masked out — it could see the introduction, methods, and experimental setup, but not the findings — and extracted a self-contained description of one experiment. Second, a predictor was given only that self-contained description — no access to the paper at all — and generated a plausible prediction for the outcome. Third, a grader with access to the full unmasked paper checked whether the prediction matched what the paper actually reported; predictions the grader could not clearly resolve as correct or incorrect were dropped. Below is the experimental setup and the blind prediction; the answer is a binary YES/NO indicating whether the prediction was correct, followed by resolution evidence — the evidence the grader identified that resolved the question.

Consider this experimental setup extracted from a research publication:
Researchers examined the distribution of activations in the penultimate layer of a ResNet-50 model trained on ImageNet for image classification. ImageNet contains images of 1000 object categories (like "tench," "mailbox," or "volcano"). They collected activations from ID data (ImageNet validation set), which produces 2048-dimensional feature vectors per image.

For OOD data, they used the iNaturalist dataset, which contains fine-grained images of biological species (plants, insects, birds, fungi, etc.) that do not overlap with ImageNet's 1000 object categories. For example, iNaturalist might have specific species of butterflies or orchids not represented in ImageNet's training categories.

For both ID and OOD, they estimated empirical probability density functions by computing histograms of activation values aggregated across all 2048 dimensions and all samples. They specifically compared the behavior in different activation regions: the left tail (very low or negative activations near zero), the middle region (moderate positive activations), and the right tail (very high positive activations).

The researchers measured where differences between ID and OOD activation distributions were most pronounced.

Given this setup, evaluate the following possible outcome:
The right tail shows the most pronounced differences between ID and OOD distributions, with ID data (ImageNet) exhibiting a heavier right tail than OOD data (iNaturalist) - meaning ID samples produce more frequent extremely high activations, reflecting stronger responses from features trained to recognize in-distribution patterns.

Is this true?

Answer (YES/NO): NO